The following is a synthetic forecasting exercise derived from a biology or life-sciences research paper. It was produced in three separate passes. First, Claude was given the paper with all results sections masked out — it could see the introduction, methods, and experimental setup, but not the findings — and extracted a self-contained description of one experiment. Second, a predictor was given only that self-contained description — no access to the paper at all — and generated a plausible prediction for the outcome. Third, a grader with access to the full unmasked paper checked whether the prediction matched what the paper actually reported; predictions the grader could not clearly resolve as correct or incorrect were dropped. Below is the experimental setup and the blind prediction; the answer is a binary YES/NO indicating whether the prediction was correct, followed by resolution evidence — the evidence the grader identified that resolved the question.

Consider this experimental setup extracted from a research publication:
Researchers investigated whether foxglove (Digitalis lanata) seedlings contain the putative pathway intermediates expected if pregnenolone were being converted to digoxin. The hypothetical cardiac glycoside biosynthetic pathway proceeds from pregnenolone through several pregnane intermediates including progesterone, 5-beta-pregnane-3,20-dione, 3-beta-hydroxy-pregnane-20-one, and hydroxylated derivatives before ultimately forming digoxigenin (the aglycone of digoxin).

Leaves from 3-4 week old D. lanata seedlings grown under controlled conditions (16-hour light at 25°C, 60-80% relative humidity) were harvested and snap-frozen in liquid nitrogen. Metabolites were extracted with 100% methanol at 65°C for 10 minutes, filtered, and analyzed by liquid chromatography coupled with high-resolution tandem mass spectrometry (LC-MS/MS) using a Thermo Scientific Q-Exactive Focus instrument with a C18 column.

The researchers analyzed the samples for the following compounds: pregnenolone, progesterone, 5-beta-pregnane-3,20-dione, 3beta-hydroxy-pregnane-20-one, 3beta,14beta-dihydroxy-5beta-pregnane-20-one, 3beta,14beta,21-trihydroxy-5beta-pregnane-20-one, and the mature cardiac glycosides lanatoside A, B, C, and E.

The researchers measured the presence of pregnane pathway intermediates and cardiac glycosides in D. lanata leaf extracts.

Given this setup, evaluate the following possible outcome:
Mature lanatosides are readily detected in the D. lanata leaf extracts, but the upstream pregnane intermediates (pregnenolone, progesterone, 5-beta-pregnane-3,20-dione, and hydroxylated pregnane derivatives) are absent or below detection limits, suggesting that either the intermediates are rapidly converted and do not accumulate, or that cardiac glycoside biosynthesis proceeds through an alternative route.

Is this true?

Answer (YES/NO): NO